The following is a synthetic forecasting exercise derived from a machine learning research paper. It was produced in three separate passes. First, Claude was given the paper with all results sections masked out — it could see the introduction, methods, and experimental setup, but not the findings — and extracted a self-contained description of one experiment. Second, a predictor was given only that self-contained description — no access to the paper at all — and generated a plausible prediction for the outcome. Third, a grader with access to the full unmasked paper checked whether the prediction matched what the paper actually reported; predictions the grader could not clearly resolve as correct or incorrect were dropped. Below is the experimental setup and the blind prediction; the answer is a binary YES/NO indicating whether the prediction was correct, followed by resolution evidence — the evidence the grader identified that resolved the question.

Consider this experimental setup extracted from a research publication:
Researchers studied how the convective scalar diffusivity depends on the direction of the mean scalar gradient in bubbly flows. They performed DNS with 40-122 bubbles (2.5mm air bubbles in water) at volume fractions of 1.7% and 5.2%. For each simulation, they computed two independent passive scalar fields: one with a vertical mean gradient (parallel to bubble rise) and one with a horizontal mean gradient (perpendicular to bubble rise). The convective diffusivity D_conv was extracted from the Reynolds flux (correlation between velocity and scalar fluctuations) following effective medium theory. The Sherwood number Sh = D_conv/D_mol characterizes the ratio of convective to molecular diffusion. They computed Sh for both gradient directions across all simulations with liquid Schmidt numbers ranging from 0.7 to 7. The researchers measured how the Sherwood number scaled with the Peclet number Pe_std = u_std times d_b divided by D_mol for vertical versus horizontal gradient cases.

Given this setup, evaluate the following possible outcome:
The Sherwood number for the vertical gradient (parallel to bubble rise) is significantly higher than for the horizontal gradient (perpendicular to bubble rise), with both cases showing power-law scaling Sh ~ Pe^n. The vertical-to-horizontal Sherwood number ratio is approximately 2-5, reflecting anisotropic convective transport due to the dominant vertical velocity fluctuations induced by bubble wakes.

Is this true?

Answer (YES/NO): NO